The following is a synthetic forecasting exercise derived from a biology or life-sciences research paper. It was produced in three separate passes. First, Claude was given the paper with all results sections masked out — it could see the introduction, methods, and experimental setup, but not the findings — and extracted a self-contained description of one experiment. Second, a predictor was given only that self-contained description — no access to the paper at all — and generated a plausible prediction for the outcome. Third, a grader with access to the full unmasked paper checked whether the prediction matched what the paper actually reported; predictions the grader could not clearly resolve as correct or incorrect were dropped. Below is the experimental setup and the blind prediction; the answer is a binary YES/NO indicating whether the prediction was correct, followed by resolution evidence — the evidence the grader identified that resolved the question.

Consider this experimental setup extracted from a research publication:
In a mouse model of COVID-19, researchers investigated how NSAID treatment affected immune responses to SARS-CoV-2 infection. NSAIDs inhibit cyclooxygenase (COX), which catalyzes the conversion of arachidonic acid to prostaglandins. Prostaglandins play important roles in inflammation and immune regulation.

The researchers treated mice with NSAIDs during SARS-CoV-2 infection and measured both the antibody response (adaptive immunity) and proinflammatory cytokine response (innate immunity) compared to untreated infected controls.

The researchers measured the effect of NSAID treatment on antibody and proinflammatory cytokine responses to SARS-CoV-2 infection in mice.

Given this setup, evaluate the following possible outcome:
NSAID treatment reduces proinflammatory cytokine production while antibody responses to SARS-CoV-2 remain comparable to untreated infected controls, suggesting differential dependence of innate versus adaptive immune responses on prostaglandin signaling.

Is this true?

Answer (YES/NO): NO